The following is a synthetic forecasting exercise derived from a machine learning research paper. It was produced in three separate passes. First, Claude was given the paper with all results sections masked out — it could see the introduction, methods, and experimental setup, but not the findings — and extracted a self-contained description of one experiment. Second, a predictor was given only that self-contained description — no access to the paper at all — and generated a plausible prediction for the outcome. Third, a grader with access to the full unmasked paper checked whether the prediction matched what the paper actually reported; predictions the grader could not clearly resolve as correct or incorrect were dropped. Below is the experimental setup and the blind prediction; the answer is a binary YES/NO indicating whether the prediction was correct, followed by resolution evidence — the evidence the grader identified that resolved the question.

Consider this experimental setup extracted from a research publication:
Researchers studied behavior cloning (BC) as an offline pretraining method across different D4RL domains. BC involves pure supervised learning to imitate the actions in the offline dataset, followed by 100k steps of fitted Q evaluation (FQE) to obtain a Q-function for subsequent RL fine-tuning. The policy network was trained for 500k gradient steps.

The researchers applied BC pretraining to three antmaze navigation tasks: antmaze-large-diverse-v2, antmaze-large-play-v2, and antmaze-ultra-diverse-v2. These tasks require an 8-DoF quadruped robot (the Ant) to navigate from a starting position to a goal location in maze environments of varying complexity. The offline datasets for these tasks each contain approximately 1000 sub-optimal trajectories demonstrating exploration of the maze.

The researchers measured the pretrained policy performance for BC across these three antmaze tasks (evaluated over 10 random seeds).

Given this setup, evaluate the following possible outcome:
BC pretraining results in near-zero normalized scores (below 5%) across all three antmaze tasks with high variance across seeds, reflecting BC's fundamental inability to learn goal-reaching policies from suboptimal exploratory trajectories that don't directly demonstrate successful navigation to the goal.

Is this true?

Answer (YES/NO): NO